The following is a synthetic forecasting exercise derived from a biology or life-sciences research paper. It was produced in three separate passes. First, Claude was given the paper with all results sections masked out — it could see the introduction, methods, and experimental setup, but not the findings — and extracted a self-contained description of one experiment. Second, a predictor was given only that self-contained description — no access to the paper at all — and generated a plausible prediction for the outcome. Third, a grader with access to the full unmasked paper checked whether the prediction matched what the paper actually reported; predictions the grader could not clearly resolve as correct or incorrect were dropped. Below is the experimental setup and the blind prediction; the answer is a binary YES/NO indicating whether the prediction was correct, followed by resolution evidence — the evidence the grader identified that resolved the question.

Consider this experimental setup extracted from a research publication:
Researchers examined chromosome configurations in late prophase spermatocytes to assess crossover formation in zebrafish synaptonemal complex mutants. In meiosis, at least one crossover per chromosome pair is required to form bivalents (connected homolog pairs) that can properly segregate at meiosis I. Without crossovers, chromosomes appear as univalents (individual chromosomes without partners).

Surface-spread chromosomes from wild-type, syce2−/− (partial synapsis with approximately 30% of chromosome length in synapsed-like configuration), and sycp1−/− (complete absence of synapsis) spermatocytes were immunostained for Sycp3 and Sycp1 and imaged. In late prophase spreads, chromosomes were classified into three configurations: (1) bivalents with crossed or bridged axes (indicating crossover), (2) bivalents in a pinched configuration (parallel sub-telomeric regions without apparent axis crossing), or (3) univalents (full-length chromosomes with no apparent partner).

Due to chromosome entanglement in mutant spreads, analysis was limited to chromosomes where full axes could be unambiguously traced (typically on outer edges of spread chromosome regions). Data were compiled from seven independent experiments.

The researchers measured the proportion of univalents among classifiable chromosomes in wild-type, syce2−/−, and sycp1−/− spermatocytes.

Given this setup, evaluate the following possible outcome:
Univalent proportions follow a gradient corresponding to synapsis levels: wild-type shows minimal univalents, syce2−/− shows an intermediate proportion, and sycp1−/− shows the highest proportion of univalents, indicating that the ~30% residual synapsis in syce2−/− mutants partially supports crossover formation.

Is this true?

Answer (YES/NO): NO